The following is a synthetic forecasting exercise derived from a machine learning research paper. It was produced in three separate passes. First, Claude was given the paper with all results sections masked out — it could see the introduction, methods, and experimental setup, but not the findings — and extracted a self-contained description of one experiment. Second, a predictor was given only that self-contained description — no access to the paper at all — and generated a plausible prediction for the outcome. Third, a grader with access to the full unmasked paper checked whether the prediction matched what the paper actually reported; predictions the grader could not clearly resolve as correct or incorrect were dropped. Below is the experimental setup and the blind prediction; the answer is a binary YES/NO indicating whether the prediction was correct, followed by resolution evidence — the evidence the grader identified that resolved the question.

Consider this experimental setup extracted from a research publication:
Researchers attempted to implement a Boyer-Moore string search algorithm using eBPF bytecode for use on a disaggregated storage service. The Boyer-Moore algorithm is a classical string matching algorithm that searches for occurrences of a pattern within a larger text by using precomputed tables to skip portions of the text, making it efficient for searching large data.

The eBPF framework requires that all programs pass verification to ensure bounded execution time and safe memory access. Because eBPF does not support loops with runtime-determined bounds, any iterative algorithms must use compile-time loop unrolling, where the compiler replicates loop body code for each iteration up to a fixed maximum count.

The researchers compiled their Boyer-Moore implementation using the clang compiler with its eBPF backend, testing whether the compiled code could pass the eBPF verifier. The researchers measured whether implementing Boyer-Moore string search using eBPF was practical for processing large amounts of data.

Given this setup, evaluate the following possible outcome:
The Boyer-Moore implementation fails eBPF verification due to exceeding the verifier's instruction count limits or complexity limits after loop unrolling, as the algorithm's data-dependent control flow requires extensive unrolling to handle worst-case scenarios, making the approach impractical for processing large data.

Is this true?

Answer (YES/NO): NO